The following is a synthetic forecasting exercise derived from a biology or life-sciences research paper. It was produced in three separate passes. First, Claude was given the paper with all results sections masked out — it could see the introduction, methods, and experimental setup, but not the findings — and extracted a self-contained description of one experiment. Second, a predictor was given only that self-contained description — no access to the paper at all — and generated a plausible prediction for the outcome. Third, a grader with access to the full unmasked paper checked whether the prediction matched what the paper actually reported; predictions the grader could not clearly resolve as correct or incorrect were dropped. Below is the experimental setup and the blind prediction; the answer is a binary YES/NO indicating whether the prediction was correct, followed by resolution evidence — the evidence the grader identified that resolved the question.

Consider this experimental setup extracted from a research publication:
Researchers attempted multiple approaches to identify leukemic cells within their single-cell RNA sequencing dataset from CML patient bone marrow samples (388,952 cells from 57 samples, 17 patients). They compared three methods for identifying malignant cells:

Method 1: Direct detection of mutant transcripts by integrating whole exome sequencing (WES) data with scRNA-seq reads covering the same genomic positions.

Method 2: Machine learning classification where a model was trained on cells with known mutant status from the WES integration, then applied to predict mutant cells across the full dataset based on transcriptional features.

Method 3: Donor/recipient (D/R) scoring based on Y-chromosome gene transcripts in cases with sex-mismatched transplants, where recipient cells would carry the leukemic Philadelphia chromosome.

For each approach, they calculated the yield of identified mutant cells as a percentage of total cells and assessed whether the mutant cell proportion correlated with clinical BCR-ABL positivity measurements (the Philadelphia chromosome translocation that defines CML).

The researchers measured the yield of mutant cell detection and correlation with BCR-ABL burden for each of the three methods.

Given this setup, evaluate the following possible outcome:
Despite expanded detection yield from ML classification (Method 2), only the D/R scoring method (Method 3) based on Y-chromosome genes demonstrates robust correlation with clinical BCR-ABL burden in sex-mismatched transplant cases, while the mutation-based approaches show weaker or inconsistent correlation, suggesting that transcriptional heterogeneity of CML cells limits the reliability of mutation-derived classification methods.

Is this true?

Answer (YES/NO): NO